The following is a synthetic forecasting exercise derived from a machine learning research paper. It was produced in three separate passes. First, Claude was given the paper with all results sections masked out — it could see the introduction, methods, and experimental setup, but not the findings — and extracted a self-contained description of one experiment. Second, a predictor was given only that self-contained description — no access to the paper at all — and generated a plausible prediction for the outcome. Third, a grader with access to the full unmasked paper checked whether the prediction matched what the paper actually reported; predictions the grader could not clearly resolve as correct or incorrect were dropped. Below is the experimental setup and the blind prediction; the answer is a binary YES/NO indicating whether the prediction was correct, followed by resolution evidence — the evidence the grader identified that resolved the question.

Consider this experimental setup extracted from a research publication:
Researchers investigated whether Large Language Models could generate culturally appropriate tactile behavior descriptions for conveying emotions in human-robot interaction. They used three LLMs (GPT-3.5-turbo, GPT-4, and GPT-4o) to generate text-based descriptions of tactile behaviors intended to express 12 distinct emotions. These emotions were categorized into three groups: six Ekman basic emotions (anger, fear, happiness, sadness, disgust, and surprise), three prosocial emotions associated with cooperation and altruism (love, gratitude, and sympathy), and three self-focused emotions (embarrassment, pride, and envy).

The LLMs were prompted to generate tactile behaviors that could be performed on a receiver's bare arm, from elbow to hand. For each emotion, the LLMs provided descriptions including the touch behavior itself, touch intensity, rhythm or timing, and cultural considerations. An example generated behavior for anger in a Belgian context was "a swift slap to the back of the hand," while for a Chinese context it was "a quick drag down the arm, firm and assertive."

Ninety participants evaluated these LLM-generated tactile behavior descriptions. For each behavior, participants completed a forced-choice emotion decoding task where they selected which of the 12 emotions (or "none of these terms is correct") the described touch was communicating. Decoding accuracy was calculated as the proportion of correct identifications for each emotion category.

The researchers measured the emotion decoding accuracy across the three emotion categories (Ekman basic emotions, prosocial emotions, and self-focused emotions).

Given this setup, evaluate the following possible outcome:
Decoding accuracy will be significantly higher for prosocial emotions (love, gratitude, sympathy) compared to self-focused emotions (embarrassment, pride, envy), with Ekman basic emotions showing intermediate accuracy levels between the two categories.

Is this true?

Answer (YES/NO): NO